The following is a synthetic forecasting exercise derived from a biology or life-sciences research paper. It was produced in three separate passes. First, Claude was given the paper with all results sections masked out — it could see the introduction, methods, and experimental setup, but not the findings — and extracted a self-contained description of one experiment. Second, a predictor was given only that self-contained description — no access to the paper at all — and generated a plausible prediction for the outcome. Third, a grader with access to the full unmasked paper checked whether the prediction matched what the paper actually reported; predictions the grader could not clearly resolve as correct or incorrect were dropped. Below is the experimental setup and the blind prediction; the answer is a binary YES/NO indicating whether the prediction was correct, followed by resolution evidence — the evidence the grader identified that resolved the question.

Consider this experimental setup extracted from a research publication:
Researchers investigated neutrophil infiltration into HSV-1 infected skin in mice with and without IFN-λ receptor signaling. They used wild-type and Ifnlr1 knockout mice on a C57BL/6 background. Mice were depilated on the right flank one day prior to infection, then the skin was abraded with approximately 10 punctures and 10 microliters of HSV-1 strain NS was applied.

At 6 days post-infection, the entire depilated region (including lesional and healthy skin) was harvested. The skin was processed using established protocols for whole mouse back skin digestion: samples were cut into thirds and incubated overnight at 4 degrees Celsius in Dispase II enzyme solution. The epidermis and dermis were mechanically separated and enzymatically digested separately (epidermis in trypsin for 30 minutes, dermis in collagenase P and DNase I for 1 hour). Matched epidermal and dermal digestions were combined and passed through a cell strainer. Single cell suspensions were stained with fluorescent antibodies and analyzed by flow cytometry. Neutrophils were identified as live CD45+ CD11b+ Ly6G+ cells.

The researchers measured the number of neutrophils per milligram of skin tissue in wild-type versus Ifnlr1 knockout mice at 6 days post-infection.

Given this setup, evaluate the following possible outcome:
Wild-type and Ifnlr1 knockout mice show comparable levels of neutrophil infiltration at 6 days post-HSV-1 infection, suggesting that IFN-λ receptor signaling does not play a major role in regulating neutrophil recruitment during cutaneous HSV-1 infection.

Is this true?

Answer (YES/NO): NO